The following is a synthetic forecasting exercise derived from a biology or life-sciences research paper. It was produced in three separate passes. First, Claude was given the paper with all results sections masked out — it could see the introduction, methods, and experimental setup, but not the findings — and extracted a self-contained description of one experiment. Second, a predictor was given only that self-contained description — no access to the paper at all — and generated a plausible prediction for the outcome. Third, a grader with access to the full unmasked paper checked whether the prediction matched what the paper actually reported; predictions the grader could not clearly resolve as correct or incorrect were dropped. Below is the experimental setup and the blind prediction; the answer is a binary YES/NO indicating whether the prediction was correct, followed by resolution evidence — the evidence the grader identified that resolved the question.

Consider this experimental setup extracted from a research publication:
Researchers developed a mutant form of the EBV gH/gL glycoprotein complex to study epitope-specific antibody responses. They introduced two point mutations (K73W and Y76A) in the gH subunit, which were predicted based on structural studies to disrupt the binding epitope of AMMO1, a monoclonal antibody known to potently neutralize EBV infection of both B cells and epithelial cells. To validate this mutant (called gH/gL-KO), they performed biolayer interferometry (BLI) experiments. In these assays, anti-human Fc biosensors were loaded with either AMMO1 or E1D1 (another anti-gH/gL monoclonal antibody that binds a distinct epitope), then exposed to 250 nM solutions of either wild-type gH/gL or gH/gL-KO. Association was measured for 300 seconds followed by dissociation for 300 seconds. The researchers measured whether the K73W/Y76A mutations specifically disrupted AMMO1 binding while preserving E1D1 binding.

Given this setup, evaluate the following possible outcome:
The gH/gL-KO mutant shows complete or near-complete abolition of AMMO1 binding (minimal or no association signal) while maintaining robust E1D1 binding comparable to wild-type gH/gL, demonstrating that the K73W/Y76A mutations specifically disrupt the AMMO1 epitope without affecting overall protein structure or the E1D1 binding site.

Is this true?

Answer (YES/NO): YES